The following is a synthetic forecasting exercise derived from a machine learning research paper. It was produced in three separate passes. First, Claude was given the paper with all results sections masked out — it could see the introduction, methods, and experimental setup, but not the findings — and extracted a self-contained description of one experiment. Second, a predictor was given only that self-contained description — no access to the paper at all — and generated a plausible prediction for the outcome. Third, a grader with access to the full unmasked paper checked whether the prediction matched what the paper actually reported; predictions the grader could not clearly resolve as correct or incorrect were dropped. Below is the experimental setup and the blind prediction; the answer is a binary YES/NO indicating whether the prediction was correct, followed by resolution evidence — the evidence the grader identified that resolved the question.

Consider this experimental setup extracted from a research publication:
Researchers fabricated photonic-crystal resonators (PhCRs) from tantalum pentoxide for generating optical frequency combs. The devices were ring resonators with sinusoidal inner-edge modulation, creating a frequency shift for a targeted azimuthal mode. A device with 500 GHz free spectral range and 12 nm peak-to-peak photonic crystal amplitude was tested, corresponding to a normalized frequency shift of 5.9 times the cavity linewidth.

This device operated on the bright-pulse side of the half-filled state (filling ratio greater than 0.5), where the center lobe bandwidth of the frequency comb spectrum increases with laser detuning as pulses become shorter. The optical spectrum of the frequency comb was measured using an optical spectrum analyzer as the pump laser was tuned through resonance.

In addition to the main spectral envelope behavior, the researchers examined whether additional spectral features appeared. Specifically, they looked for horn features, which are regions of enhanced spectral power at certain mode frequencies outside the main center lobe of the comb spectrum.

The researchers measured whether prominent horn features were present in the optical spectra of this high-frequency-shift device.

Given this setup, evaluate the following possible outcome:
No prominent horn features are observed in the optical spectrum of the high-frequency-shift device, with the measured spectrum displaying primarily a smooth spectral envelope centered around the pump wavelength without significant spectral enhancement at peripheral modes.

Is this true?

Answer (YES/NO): NO